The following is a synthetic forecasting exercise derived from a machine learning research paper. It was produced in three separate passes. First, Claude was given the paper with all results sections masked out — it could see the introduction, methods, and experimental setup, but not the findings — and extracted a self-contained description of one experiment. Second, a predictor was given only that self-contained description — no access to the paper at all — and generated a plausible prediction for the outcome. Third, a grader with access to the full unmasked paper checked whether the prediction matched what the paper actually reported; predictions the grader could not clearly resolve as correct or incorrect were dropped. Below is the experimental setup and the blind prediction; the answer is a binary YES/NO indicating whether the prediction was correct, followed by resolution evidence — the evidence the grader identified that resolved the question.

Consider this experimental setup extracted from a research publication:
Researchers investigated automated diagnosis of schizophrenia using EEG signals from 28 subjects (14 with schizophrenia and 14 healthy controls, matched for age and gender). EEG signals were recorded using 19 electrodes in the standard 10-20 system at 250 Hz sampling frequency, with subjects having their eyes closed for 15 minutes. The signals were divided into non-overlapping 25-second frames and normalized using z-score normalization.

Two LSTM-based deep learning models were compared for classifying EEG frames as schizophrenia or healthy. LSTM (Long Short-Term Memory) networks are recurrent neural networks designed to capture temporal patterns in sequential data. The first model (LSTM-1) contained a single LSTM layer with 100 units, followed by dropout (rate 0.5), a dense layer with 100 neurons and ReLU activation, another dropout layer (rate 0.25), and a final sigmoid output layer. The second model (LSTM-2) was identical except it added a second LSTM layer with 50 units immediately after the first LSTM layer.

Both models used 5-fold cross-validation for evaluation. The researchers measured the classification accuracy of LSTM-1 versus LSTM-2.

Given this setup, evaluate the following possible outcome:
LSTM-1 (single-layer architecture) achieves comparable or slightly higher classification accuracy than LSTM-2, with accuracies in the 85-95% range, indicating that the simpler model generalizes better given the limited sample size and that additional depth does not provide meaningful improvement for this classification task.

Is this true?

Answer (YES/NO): NO